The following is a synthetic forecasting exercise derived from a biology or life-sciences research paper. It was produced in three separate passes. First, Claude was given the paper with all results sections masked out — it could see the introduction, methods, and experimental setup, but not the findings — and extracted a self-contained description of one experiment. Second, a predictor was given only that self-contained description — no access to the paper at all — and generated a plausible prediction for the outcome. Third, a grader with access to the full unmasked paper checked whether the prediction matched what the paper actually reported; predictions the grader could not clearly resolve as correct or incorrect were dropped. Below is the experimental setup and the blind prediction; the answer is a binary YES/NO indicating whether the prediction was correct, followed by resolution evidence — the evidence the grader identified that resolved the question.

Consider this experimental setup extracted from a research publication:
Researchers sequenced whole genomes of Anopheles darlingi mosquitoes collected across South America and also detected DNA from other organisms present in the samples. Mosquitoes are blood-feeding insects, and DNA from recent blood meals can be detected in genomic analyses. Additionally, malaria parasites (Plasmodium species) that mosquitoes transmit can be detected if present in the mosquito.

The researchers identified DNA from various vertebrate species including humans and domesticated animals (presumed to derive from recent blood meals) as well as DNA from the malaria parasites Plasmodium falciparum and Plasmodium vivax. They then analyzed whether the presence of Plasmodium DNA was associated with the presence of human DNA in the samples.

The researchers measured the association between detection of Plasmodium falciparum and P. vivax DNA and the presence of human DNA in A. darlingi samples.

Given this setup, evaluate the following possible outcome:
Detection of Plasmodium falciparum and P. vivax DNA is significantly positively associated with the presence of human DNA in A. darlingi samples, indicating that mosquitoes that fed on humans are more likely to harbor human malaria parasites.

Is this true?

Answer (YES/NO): YES